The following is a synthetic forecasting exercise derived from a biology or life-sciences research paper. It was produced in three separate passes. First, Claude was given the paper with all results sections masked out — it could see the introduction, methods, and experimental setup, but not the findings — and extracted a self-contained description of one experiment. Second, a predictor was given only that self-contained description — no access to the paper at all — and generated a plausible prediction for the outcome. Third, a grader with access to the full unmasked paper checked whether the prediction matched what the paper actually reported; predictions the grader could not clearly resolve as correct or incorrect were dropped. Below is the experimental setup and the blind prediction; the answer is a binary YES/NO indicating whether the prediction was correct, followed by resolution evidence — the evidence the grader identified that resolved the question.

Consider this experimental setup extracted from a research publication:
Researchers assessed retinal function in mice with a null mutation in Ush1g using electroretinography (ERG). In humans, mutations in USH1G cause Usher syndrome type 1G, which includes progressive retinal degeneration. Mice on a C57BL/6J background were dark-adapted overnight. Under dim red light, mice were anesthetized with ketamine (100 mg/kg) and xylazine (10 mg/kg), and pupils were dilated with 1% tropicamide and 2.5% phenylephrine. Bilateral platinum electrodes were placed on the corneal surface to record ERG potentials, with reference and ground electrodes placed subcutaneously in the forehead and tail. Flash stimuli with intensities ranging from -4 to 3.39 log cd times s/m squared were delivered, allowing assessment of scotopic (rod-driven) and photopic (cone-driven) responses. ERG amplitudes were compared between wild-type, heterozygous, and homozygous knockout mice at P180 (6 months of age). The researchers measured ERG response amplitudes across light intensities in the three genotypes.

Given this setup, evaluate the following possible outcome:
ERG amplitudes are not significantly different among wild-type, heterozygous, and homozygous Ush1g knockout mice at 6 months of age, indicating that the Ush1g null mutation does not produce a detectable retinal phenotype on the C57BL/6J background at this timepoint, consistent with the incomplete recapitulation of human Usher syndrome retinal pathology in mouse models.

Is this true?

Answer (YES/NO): NO